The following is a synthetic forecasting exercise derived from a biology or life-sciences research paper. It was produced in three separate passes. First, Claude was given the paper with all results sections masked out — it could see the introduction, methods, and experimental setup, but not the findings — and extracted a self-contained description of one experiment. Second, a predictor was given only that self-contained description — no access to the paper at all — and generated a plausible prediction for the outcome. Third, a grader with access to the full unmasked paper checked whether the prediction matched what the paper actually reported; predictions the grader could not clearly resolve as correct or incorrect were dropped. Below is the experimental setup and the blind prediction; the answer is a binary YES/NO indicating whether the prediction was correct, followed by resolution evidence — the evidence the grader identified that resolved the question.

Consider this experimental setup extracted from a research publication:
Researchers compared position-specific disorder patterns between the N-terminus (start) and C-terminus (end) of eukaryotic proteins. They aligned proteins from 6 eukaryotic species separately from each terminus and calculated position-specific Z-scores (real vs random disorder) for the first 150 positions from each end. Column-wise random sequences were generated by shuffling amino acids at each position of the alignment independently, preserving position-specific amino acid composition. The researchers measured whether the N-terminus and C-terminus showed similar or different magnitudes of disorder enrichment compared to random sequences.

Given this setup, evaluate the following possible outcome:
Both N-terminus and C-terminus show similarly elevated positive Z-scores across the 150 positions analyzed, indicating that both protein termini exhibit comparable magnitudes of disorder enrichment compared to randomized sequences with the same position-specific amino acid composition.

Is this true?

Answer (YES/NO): YES